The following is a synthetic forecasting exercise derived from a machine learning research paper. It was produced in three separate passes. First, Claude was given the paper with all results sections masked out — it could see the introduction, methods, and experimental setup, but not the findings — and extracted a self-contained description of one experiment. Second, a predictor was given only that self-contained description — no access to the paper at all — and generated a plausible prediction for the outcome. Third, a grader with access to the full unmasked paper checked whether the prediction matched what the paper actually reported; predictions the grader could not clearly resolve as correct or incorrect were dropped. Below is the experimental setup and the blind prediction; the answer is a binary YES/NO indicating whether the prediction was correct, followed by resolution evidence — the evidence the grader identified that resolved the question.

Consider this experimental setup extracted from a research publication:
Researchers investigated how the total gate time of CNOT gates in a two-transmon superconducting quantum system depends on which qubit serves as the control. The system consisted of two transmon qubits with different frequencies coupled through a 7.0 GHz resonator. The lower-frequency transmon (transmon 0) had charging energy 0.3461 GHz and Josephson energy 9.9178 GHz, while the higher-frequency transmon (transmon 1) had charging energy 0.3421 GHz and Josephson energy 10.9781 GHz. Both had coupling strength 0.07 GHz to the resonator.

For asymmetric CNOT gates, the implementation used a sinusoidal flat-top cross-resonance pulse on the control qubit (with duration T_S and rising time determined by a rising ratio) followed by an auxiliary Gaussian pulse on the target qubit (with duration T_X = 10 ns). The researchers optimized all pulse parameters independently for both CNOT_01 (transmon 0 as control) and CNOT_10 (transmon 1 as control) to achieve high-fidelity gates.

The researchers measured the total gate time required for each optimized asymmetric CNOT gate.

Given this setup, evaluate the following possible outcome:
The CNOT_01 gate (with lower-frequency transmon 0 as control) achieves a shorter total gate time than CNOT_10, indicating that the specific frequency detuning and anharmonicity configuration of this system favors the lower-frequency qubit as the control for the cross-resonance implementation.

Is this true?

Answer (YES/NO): NO